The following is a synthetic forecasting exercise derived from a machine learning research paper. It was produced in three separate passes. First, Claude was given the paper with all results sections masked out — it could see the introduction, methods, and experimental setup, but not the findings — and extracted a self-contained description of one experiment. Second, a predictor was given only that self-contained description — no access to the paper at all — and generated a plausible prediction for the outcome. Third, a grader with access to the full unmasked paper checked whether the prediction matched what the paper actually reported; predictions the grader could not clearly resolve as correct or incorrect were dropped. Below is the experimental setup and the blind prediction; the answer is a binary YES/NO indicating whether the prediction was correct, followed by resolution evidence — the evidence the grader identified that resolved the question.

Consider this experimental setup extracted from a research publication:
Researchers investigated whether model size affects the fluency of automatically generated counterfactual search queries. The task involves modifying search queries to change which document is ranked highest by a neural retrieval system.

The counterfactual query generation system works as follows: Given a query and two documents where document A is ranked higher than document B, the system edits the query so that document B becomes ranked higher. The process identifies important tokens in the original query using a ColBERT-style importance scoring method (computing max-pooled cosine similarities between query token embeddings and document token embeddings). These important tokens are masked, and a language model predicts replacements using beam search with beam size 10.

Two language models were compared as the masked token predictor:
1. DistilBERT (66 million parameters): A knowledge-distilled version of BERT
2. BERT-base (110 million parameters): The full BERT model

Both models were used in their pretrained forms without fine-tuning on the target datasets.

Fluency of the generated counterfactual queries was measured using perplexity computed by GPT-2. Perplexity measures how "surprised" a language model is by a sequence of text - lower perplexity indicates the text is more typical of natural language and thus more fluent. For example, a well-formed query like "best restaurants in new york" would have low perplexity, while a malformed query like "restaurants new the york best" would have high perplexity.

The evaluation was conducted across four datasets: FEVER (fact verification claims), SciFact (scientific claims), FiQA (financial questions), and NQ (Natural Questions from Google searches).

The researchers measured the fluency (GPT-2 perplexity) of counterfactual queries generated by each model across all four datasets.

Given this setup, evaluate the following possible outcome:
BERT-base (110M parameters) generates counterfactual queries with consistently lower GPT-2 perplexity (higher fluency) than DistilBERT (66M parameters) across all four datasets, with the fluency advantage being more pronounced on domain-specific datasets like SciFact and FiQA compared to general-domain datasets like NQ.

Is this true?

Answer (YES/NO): NO